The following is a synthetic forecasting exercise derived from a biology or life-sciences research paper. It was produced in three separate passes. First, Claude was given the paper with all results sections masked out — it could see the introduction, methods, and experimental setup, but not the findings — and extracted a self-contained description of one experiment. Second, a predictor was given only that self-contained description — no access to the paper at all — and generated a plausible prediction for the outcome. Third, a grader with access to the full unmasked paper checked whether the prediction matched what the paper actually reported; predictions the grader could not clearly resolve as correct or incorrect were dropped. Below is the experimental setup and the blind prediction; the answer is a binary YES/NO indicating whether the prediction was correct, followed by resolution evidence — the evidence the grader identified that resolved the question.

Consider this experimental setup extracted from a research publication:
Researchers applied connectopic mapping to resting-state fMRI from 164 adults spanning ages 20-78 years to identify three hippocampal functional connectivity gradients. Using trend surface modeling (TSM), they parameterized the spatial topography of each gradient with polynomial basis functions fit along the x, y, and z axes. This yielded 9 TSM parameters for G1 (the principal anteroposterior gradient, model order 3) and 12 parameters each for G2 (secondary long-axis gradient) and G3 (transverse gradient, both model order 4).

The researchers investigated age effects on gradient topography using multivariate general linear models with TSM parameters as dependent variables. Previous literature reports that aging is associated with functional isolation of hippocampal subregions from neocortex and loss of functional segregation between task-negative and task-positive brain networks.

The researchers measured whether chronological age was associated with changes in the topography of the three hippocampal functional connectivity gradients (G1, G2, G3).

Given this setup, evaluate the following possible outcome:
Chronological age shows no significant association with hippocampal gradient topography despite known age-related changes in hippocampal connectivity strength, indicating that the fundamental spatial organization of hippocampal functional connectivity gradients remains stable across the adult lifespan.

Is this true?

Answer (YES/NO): NO